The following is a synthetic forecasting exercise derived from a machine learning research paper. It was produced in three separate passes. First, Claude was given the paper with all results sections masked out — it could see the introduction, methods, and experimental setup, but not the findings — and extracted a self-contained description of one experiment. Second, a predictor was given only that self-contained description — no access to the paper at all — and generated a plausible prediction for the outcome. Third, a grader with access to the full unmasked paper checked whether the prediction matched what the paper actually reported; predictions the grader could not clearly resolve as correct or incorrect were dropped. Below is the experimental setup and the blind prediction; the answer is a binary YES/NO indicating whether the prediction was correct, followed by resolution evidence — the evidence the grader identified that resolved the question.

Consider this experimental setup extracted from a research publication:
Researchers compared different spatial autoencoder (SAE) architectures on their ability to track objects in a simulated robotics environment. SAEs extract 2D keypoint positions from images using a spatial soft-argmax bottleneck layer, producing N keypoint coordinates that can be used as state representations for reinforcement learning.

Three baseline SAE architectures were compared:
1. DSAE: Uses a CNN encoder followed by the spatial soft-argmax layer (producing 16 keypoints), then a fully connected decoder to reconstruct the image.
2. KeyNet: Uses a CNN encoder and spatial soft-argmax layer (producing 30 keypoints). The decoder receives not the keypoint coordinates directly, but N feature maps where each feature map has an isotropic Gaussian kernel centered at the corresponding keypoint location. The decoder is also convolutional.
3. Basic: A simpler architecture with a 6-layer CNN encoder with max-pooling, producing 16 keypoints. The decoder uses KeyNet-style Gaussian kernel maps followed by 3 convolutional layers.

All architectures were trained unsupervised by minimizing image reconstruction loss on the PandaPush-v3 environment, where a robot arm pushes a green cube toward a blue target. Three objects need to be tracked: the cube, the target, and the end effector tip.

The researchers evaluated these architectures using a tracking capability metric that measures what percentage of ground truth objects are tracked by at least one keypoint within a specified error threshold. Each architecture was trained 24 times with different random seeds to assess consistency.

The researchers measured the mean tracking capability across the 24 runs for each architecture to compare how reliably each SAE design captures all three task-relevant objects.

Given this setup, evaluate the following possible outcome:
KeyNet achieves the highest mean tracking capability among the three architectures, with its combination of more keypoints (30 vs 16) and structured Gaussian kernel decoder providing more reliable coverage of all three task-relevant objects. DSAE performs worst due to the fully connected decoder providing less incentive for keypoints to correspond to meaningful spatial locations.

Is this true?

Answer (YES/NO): YES